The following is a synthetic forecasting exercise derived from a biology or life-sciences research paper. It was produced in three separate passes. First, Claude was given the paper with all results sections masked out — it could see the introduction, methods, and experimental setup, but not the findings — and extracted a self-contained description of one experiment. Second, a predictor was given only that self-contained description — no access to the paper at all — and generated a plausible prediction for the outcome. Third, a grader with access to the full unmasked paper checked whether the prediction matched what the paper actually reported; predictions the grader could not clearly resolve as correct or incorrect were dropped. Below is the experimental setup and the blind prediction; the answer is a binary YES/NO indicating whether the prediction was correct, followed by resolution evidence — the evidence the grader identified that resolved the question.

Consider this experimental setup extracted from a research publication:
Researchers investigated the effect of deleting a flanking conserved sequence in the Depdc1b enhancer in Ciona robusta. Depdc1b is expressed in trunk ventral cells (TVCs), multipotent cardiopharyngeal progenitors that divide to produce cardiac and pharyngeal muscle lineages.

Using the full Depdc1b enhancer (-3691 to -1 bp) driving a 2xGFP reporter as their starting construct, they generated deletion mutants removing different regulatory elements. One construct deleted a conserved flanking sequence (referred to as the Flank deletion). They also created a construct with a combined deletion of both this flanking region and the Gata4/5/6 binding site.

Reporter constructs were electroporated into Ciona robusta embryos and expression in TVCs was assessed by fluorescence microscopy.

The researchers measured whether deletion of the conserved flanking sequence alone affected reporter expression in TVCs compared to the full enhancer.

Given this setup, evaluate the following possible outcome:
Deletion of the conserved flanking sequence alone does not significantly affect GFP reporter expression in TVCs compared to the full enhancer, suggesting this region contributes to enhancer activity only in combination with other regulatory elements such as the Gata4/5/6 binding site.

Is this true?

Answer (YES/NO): YES